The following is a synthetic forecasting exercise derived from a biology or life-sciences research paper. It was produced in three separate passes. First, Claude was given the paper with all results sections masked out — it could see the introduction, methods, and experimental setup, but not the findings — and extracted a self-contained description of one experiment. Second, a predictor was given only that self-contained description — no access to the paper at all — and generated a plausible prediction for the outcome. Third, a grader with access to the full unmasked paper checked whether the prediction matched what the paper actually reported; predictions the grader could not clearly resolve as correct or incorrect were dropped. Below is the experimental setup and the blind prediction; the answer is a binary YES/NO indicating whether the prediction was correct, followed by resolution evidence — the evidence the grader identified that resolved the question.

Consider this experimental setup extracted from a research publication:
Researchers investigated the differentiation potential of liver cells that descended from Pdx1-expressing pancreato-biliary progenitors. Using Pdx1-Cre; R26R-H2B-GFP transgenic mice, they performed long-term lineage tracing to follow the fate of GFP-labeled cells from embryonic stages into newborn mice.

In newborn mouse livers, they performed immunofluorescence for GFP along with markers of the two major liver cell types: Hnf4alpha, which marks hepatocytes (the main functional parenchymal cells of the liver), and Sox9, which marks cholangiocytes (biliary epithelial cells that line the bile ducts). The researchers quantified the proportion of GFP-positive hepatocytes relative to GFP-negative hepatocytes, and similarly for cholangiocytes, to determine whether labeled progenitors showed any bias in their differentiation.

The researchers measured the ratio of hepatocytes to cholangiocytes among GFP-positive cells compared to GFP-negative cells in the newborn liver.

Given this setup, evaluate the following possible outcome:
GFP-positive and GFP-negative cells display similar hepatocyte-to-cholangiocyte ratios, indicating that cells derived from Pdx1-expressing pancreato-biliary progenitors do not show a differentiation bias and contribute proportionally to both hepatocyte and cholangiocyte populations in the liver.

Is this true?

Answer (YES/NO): YES